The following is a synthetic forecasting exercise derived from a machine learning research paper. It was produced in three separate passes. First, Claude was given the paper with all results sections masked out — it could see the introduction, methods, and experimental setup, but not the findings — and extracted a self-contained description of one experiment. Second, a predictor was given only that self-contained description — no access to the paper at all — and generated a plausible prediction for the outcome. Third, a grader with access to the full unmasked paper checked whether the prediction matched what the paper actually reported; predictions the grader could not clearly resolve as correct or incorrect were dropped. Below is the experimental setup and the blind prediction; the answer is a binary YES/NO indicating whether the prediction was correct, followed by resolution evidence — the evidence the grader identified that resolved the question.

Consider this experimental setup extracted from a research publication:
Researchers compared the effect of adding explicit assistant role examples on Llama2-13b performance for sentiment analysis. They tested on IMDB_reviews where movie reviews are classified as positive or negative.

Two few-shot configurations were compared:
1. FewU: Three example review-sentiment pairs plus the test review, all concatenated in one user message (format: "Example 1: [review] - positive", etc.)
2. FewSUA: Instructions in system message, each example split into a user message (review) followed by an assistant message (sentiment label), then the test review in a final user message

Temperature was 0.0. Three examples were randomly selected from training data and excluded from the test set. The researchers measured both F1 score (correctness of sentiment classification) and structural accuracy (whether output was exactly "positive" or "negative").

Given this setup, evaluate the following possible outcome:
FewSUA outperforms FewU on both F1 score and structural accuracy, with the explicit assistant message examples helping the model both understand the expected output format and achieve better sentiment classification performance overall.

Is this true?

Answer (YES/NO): YES